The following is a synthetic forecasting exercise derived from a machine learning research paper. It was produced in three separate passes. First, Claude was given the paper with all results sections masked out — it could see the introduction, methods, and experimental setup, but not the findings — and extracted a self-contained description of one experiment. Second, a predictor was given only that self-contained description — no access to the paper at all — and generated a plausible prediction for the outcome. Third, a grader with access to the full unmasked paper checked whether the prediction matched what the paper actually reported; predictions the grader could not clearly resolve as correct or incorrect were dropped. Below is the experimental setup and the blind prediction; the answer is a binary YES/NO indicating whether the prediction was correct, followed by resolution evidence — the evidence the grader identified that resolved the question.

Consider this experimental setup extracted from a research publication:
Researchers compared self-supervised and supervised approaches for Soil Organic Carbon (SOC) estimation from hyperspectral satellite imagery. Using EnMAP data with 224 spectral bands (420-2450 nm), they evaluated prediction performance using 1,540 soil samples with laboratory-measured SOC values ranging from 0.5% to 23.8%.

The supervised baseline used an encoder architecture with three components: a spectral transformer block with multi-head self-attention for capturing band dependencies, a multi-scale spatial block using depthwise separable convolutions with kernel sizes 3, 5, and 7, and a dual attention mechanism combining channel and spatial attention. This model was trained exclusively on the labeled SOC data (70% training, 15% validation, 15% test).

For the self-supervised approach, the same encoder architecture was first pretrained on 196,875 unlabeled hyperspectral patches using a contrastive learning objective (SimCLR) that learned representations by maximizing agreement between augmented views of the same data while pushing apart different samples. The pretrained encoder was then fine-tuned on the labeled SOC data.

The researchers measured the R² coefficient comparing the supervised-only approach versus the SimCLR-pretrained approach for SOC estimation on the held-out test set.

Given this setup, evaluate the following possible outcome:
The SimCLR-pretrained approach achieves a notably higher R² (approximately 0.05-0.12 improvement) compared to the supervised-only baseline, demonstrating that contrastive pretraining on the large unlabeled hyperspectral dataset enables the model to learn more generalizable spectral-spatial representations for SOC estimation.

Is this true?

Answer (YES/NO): NO